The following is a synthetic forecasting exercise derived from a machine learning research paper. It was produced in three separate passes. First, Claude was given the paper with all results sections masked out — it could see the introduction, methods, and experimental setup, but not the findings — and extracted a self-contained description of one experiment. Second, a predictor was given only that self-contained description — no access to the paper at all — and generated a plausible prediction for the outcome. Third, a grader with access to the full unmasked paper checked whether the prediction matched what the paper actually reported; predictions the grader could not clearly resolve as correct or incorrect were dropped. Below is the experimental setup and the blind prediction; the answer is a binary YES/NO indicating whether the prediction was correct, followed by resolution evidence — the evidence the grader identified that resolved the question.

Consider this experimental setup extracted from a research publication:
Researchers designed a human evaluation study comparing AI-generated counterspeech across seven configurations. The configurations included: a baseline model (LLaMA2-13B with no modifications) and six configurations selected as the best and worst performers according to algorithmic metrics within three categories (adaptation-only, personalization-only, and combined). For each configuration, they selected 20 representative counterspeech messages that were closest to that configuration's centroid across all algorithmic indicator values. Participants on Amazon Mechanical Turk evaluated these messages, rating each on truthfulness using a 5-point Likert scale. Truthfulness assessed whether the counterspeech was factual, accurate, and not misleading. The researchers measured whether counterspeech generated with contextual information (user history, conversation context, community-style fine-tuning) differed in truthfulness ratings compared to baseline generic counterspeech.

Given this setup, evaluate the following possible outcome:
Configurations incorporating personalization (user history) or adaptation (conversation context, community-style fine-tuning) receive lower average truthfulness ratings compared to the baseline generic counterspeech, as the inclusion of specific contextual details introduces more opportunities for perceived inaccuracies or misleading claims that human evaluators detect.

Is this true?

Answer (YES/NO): NO